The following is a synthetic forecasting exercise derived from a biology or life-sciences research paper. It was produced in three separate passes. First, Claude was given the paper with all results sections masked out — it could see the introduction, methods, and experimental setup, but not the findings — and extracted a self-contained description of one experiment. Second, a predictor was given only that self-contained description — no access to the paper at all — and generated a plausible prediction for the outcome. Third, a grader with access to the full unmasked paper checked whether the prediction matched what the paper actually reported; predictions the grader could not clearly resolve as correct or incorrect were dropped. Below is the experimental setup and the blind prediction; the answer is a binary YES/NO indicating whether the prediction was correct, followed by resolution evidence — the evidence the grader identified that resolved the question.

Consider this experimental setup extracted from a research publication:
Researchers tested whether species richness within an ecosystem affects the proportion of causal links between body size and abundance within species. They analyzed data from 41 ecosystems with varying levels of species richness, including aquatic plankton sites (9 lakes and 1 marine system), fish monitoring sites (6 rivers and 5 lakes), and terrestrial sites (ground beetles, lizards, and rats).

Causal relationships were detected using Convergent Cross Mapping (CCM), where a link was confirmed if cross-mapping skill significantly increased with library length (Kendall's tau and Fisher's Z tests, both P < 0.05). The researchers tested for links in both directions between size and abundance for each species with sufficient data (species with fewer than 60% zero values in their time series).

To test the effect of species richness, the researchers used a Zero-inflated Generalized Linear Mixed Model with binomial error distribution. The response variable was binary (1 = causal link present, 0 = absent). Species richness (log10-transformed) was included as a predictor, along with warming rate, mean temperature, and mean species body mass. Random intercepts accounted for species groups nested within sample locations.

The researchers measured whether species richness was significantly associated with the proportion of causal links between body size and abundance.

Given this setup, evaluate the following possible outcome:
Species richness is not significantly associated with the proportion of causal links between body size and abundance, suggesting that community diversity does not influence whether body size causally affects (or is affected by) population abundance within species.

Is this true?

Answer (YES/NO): NO